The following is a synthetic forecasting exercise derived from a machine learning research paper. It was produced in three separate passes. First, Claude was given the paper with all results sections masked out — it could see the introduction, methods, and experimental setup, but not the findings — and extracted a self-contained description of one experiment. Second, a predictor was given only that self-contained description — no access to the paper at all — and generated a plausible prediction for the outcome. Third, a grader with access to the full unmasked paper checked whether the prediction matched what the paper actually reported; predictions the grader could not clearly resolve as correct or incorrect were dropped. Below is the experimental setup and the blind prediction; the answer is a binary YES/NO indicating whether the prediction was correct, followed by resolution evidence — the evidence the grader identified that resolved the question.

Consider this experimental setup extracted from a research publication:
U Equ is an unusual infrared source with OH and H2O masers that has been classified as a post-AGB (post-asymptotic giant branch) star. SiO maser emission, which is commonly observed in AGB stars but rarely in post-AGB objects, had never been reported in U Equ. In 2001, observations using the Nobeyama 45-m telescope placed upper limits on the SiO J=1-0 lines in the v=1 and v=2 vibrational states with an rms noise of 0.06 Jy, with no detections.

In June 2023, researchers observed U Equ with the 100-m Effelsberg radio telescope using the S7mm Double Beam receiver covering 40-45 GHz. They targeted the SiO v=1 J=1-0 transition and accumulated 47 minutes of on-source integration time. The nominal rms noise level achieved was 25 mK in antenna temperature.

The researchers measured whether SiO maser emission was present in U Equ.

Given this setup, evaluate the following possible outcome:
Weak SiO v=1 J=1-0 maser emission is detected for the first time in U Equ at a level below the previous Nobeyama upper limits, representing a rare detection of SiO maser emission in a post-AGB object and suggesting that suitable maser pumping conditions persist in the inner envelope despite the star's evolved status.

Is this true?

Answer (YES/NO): YES